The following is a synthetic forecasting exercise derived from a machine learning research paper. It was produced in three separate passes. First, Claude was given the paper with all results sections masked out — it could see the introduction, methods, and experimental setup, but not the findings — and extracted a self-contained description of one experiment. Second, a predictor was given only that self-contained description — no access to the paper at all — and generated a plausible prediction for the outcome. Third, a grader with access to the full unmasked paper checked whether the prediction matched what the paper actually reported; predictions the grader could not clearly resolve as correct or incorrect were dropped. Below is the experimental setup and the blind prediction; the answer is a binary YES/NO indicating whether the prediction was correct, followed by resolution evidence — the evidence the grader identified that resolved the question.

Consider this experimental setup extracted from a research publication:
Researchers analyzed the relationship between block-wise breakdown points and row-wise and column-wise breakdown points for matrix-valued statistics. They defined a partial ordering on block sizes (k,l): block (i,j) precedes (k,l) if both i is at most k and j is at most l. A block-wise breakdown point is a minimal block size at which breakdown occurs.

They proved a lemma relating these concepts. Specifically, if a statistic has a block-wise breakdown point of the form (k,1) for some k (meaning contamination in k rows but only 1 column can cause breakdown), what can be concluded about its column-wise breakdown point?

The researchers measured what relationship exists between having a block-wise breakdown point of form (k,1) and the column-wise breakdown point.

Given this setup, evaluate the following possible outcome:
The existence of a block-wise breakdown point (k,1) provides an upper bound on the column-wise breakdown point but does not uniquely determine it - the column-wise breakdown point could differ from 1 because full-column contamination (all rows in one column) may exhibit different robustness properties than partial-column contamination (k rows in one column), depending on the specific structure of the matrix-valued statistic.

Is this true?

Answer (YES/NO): NO